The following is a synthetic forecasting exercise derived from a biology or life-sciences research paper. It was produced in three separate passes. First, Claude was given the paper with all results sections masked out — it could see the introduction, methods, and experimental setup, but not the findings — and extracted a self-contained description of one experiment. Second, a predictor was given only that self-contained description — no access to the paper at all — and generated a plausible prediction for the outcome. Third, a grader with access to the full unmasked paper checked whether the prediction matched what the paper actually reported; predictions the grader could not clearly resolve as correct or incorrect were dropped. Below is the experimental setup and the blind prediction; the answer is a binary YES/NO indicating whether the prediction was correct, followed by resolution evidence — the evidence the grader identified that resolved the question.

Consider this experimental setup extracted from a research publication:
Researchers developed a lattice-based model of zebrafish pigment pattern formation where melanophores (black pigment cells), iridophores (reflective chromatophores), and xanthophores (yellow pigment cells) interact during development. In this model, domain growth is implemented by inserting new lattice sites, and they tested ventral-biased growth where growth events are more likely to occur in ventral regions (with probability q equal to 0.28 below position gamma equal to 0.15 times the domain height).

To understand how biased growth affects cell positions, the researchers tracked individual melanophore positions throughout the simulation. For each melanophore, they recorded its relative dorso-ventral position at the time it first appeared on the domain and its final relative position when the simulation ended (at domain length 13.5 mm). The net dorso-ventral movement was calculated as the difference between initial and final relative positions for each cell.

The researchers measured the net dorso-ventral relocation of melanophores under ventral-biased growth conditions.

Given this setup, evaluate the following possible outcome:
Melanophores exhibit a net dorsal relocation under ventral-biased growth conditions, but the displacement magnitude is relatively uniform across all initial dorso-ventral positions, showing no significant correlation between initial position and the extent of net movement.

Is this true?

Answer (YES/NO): NO